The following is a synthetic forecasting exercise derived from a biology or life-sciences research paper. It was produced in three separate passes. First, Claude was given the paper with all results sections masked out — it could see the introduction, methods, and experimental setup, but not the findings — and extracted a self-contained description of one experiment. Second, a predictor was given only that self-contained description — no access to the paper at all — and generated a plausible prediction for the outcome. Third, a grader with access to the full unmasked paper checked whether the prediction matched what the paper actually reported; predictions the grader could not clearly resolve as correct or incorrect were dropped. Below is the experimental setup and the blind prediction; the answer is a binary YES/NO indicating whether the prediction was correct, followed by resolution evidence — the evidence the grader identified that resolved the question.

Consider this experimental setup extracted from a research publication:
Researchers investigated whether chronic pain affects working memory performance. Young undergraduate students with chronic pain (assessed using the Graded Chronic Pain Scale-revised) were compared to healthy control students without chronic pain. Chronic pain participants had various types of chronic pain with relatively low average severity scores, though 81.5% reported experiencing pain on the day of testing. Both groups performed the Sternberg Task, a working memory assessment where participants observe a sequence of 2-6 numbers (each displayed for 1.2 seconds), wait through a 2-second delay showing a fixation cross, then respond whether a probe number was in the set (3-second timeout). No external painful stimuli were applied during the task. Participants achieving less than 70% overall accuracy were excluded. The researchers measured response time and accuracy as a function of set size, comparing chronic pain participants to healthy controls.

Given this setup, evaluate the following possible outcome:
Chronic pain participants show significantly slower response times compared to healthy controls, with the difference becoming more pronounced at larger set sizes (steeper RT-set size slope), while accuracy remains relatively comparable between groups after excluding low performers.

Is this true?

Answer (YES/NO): NO